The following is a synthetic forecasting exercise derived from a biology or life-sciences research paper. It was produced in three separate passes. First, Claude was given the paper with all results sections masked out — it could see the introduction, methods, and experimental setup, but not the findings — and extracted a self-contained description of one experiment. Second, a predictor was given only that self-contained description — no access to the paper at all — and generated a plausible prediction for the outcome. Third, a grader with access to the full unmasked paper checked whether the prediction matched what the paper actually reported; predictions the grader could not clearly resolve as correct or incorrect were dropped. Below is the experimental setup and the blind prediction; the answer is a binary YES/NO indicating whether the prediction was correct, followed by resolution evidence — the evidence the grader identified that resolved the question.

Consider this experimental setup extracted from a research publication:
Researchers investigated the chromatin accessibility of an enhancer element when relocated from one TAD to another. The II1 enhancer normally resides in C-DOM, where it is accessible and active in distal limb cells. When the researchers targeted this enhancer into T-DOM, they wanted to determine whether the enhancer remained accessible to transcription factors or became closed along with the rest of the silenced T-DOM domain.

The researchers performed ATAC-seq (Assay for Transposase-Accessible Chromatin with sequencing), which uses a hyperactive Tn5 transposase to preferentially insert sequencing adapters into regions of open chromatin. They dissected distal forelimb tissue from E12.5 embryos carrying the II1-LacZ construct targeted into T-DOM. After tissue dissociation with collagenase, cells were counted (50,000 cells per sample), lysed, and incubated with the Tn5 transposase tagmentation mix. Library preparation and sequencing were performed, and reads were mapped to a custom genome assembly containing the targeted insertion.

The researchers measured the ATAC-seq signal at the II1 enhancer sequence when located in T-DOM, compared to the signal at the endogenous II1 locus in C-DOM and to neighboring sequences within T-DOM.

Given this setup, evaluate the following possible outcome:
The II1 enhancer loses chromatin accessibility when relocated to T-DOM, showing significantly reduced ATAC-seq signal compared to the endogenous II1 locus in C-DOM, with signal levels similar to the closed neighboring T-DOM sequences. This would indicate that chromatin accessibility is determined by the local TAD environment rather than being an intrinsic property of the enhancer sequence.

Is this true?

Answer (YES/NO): NO